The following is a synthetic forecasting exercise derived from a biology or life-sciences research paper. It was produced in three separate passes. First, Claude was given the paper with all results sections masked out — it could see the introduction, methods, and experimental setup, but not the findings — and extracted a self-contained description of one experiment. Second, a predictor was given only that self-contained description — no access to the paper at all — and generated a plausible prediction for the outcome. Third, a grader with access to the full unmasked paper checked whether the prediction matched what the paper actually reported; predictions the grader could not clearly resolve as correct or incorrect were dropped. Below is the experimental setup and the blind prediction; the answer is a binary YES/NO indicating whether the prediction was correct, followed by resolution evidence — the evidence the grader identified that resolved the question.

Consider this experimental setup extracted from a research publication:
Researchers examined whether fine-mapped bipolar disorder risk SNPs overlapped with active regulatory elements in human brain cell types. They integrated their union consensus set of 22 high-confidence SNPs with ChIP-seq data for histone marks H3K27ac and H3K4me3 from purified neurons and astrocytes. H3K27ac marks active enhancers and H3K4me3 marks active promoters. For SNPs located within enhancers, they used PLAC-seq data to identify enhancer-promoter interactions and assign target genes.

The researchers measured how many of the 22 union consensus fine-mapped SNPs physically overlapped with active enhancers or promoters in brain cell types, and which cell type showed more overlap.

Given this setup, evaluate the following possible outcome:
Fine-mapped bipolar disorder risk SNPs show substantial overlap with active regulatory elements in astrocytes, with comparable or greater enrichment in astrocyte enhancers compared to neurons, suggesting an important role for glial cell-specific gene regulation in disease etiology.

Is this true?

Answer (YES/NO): NO